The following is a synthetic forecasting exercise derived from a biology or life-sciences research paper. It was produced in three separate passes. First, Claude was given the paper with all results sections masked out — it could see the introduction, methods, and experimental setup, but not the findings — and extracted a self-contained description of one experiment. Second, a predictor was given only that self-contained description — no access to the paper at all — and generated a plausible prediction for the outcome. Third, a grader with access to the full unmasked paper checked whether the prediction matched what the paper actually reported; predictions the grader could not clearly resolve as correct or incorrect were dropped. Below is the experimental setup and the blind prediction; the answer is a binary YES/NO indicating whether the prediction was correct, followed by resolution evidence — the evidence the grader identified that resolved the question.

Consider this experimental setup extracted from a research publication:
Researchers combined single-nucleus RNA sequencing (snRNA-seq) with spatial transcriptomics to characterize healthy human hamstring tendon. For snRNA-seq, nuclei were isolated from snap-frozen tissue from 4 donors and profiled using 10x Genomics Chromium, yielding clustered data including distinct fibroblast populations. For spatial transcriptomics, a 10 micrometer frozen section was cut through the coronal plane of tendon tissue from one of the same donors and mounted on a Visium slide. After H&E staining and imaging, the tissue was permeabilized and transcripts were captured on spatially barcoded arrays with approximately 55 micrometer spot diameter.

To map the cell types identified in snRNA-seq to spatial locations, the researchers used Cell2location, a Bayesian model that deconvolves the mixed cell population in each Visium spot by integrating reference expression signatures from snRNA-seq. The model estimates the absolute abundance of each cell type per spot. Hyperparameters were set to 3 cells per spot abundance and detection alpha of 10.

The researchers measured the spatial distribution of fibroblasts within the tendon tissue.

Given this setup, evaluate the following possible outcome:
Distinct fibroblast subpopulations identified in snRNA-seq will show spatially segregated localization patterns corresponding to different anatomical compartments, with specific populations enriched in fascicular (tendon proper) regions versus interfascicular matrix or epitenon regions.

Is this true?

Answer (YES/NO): NO